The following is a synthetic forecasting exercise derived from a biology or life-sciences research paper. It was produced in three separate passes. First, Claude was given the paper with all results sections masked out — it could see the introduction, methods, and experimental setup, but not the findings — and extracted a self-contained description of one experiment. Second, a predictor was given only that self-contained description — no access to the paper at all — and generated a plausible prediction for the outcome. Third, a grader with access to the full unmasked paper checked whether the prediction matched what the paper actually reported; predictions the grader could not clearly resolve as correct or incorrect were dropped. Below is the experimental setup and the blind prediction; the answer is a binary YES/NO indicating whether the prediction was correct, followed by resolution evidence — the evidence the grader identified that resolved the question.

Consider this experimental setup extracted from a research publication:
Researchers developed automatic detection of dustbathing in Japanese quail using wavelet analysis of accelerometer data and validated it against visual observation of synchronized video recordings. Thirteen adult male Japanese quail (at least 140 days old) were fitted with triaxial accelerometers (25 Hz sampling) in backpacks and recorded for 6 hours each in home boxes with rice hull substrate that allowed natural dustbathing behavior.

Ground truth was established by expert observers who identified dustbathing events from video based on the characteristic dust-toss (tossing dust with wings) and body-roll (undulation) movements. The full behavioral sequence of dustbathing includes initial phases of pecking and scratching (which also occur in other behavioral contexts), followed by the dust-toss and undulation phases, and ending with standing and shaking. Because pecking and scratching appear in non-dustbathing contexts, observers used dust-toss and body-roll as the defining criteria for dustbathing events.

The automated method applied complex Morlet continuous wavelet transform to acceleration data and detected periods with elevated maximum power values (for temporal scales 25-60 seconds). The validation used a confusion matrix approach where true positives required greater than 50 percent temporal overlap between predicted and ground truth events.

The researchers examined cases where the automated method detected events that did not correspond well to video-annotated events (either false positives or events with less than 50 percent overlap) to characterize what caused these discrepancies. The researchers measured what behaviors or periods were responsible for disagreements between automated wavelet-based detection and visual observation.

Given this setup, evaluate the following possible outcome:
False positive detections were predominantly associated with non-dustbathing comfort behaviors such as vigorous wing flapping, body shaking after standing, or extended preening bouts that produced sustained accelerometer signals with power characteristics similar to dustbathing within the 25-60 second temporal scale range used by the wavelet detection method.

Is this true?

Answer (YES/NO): NO